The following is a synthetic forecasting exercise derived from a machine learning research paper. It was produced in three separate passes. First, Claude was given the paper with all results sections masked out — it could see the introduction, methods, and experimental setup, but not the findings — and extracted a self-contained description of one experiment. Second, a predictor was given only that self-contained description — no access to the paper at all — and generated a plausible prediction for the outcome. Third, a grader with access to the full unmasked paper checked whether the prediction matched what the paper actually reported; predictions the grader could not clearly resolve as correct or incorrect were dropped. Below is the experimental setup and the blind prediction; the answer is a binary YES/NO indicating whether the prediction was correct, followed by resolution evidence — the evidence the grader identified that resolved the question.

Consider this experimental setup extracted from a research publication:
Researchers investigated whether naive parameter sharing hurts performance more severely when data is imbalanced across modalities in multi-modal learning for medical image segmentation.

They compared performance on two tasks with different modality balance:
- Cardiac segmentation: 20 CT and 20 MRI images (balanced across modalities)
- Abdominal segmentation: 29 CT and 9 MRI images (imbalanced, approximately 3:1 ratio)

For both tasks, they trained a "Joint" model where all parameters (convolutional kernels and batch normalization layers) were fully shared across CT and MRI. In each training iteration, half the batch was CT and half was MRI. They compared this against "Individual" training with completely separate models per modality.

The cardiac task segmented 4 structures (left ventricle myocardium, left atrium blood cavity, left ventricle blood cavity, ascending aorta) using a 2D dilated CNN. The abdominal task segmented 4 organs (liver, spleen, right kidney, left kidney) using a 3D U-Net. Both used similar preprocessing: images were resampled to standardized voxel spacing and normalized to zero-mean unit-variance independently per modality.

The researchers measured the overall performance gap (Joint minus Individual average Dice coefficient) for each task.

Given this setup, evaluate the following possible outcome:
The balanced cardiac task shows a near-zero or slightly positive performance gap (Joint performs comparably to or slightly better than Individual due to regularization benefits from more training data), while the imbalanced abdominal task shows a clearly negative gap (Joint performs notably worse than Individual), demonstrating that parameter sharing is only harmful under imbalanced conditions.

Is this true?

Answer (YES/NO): NO